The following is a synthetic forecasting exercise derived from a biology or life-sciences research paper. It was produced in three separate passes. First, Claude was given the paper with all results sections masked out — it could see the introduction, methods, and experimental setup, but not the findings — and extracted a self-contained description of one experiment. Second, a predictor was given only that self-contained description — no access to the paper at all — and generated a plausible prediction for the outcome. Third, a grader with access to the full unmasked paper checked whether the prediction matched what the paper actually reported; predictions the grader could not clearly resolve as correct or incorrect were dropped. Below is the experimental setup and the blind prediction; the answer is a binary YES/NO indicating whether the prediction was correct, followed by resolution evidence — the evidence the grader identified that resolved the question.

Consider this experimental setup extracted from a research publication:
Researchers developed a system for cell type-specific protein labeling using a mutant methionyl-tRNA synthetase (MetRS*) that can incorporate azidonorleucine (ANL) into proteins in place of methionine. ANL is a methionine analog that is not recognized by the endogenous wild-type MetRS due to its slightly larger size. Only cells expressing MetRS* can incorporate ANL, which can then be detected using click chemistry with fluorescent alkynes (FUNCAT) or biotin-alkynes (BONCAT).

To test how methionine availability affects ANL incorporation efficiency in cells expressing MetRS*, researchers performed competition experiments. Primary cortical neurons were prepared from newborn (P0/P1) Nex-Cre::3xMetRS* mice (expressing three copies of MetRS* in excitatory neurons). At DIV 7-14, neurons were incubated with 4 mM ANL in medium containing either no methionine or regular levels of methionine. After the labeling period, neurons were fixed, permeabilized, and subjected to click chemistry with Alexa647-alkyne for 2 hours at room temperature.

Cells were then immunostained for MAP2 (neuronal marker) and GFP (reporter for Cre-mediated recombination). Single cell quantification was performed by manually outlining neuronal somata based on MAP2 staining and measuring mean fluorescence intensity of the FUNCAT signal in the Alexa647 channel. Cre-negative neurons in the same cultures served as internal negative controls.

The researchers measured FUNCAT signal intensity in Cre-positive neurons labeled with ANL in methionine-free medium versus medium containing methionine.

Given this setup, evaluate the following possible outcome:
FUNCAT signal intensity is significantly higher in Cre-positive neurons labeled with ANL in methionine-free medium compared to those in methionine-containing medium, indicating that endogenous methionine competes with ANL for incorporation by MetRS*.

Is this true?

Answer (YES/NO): NO